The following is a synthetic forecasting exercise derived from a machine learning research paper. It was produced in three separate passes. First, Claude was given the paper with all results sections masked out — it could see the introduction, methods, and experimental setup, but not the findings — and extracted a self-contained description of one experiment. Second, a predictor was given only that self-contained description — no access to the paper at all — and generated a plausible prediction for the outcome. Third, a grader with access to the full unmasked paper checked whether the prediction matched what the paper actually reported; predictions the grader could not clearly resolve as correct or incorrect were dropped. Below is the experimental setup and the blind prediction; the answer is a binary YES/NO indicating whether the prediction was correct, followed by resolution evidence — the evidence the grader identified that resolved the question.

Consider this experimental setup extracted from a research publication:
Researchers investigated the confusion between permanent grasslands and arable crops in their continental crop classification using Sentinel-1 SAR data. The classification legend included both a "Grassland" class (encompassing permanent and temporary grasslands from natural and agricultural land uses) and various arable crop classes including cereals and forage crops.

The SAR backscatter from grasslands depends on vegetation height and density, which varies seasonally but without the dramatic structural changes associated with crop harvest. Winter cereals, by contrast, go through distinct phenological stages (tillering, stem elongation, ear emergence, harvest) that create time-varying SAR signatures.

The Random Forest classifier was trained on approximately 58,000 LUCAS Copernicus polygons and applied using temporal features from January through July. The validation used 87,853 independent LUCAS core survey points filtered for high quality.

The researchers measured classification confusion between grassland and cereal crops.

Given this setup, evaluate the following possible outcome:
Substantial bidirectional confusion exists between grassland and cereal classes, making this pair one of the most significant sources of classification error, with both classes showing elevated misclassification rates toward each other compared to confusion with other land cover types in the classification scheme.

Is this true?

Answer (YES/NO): NO